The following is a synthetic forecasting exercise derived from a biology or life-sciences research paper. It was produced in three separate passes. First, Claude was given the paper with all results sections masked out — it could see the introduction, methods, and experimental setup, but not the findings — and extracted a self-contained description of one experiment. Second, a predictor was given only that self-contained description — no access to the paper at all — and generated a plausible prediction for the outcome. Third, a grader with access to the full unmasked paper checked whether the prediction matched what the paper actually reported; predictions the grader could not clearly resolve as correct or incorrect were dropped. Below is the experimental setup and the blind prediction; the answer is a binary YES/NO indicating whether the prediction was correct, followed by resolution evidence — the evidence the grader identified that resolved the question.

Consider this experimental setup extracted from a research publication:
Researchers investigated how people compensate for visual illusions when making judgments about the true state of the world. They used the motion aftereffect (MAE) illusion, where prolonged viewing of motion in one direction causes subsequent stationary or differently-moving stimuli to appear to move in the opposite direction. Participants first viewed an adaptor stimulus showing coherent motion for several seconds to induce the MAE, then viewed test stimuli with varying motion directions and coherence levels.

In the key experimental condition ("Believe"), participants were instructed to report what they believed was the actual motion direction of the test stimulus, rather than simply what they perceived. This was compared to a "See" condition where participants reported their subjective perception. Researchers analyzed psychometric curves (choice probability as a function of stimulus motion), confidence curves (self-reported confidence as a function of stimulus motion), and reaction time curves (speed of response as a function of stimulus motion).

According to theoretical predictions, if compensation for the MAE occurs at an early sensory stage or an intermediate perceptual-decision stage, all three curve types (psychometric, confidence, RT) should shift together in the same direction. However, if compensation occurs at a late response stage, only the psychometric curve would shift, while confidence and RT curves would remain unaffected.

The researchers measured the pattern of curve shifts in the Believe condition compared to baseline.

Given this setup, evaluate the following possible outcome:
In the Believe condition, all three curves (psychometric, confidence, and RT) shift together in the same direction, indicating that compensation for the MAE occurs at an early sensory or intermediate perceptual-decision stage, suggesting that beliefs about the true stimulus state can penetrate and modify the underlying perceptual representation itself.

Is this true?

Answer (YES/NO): YES